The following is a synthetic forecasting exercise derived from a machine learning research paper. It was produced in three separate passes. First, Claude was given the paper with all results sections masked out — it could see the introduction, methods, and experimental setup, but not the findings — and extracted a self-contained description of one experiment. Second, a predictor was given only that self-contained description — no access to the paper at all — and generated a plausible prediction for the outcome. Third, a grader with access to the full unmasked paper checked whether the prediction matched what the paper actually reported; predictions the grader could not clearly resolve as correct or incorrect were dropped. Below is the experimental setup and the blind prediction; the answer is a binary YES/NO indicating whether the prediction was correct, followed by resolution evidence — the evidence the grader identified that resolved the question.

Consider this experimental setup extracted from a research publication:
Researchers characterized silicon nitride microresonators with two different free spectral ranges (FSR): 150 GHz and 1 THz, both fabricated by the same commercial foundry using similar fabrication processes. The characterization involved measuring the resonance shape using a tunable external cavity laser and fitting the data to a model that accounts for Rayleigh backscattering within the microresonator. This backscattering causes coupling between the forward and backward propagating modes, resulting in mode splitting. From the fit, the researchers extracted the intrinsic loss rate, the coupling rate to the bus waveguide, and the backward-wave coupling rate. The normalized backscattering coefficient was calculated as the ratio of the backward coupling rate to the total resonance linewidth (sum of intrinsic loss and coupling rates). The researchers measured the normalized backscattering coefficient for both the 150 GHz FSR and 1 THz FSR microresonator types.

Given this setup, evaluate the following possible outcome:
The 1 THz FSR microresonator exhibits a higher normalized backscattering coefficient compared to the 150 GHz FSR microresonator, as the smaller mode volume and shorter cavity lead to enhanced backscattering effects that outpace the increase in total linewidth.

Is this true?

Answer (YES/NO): YES